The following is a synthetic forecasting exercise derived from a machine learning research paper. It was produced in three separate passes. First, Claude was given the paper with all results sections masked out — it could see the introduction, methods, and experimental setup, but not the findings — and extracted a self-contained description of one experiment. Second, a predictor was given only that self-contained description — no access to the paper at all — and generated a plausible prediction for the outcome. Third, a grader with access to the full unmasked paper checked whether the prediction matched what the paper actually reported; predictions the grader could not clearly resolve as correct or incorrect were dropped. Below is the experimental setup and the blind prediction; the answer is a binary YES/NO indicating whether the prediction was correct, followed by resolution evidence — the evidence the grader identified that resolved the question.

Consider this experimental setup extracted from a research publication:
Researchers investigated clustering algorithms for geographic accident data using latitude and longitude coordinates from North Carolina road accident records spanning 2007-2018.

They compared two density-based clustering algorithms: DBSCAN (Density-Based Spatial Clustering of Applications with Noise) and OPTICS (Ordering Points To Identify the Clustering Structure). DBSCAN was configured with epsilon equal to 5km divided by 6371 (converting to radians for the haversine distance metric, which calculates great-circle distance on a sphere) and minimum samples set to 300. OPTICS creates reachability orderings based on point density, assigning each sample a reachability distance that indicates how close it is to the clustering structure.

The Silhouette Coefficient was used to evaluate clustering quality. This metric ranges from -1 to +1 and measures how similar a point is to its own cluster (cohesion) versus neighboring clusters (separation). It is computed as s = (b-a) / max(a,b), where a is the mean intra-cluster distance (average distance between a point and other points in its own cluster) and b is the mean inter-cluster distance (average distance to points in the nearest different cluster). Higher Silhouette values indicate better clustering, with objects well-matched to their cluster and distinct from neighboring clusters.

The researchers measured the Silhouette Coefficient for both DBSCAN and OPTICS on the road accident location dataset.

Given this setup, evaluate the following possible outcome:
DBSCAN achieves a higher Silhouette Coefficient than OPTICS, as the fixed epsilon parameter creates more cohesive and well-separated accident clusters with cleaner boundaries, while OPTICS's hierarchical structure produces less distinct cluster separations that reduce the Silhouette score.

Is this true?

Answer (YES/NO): YES